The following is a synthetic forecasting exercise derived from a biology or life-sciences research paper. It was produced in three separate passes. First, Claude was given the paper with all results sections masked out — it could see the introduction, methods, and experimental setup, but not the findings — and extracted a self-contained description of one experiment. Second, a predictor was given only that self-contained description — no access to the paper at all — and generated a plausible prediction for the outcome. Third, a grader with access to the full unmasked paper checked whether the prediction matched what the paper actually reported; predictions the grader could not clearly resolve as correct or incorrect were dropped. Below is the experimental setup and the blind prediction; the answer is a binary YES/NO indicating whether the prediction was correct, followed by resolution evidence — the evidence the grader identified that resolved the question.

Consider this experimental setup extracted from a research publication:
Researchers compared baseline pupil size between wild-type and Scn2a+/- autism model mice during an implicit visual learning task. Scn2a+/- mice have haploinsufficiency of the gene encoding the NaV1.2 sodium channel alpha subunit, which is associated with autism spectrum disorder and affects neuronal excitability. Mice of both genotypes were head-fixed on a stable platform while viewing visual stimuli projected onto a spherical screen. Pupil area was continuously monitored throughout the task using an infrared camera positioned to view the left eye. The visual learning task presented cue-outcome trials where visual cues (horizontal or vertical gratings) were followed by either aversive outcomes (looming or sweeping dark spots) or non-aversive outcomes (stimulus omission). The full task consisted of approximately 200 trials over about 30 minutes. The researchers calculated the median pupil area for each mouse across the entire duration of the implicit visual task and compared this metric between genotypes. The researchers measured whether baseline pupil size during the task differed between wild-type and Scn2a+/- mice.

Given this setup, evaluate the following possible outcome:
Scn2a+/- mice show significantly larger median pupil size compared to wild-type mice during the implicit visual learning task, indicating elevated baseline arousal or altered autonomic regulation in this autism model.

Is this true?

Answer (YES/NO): NO